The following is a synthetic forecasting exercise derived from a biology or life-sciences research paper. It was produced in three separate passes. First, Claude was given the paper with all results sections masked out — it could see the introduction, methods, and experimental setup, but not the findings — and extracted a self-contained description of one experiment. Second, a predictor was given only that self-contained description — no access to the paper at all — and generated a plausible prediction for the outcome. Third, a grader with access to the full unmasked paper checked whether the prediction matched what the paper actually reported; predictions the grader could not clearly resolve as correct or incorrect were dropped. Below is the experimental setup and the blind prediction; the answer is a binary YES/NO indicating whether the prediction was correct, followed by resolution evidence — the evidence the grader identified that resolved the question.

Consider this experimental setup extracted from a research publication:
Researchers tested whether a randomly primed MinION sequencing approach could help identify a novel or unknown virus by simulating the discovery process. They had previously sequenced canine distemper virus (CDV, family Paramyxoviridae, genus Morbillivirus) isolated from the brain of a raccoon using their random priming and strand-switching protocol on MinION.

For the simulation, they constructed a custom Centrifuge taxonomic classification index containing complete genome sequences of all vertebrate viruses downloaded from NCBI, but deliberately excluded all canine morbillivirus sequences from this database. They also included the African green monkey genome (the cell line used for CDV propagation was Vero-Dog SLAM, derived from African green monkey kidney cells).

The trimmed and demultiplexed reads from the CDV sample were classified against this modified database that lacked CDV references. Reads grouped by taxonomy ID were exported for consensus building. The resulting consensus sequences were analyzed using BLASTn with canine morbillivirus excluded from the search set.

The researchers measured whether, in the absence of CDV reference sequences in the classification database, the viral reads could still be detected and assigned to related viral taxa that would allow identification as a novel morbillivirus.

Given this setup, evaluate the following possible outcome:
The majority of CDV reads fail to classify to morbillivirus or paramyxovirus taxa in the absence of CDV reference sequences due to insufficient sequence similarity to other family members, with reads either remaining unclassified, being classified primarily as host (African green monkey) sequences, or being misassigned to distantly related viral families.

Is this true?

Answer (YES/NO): NO